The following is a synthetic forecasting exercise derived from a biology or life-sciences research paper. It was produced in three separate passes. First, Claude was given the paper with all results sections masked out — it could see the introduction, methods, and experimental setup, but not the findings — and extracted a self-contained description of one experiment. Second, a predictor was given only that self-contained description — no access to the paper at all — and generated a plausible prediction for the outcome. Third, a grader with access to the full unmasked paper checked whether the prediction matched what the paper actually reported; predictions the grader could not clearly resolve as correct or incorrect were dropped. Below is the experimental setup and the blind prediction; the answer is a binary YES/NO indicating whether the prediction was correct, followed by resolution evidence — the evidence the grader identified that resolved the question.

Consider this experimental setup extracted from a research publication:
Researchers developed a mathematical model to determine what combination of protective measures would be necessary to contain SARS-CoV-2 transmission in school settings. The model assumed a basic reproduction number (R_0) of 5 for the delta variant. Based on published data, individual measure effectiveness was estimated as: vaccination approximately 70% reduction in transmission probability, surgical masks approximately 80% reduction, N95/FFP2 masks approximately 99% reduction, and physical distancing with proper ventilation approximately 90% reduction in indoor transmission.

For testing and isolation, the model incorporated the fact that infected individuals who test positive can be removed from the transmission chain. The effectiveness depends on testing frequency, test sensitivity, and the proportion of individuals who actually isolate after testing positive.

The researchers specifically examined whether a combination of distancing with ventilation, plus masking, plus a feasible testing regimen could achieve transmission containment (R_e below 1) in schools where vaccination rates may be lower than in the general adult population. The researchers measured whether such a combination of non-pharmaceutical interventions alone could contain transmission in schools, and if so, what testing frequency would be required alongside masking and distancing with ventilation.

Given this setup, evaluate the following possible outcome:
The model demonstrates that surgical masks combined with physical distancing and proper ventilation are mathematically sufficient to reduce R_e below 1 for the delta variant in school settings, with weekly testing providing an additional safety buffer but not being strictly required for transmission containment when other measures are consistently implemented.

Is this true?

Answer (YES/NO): NO